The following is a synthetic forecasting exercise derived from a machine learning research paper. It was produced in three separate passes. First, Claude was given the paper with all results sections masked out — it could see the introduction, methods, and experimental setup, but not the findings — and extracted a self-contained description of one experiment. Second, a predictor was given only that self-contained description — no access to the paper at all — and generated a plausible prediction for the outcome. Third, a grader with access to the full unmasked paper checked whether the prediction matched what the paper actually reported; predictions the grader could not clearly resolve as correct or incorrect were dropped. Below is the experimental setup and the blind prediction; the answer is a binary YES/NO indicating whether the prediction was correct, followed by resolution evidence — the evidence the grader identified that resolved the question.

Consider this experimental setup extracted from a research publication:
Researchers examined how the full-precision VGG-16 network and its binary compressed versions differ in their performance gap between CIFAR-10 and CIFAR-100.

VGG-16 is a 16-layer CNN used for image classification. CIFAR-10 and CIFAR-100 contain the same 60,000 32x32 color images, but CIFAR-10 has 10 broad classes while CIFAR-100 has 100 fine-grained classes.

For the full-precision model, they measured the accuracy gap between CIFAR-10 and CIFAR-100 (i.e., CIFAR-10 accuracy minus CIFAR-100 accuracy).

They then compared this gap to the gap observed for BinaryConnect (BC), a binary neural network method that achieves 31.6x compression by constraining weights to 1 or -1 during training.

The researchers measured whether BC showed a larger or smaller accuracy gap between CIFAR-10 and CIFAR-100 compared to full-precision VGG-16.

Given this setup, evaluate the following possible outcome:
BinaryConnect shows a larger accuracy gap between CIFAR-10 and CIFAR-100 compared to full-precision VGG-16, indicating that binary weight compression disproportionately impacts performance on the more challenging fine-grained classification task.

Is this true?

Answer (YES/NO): YES